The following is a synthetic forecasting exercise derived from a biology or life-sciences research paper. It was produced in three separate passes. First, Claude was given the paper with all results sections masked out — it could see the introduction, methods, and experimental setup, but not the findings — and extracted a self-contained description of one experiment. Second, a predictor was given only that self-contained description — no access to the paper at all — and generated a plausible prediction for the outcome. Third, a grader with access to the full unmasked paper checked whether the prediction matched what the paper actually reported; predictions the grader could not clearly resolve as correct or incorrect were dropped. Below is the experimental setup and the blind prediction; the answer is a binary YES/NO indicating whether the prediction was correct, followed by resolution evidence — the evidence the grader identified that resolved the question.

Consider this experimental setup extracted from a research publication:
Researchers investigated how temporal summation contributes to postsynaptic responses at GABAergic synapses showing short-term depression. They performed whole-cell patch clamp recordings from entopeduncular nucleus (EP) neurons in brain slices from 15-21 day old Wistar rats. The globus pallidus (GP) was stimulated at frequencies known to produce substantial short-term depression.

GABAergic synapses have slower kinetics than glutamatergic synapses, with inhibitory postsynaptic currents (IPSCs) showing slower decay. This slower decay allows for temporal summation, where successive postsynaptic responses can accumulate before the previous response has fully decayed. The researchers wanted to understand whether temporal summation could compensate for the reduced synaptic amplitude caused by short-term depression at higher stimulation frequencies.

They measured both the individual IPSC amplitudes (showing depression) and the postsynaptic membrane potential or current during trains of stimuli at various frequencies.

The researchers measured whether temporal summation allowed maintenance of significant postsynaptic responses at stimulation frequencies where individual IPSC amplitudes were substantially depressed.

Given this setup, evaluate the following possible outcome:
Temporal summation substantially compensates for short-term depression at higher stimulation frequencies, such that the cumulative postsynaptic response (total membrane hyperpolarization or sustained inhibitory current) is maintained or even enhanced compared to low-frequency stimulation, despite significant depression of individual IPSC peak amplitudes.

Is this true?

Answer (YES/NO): YES